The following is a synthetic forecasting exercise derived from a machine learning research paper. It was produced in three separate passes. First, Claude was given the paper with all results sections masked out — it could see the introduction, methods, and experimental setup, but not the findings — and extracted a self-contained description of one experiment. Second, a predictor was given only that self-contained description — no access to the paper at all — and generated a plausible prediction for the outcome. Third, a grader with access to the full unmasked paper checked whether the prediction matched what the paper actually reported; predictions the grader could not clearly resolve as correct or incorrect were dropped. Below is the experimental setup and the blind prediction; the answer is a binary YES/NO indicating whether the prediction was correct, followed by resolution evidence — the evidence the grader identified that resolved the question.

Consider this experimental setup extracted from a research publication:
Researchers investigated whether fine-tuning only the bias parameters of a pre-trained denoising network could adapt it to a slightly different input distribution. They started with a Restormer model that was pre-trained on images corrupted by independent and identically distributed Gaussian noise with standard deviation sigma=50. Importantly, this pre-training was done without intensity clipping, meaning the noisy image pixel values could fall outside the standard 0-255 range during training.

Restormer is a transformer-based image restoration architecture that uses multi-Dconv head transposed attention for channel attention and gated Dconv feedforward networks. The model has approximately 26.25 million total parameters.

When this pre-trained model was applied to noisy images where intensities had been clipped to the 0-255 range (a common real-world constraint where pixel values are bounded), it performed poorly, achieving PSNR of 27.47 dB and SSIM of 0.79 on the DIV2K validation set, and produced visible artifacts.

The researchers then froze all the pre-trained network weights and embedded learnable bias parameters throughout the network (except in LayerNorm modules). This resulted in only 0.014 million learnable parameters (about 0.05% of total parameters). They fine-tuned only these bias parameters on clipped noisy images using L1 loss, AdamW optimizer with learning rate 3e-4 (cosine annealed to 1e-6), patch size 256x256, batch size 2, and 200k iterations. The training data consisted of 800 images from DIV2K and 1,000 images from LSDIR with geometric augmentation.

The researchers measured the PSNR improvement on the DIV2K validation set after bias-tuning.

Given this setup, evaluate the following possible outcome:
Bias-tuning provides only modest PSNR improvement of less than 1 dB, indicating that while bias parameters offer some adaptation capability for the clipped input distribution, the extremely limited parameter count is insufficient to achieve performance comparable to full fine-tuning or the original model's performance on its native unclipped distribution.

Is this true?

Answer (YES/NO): NO